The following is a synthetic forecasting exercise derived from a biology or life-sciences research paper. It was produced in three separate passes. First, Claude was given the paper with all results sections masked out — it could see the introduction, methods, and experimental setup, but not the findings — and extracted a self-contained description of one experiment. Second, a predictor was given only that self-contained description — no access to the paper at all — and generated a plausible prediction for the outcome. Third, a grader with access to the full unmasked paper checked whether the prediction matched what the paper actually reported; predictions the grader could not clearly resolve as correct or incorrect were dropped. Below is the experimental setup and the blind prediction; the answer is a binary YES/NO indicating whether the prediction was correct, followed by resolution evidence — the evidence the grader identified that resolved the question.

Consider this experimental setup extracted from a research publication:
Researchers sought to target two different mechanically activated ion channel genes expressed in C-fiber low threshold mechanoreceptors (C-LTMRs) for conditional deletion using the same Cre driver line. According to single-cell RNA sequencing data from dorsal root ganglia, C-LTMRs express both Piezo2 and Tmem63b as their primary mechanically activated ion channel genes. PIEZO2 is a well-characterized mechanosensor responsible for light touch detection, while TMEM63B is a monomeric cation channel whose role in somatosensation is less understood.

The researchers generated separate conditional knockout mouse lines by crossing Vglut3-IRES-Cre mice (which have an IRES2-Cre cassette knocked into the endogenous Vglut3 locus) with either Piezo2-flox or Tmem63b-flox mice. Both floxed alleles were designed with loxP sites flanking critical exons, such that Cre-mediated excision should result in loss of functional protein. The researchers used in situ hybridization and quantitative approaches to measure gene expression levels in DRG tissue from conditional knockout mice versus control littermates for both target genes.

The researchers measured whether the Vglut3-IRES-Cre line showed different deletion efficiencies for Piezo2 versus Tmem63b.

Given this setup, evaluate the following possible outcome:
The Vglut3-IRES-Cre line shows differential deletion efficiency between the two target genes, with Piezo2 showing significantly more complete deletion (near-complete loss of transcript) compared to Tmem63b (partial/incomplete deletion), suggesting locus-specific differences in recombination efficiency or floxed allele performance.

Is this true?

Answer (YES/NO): NO